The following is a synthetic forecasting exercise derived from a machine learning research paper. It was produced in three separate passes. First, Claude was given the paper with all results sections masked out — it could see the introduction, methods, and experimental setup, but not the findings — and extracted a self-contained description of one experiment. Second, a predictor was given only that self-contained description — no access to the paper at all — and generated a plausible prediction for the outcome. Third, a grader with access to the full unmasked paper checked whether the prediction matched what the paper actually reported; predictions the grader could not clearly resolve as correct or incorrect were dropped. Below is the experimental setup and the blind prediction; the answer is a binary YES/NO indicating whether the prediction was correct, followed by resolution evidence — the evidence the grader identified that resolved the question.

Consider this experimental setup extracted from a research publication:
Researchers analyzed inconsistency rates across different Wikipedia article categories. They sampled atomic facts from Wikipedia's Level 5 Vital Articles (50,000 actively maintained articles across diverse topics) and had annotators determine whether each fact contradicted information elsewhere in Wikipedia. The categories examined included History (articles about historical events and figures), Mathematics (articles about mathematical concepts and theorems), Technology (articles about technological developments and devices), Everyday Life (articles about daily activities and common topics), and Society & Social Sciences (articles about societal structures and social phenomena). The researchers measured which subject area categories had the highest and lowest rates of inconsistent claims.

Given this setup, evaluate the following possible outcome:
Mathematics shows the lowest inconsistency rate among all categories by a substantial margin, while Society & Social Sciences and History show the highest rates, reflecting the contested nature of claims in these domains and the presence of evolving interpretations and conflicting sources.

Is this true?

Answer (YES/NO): NO